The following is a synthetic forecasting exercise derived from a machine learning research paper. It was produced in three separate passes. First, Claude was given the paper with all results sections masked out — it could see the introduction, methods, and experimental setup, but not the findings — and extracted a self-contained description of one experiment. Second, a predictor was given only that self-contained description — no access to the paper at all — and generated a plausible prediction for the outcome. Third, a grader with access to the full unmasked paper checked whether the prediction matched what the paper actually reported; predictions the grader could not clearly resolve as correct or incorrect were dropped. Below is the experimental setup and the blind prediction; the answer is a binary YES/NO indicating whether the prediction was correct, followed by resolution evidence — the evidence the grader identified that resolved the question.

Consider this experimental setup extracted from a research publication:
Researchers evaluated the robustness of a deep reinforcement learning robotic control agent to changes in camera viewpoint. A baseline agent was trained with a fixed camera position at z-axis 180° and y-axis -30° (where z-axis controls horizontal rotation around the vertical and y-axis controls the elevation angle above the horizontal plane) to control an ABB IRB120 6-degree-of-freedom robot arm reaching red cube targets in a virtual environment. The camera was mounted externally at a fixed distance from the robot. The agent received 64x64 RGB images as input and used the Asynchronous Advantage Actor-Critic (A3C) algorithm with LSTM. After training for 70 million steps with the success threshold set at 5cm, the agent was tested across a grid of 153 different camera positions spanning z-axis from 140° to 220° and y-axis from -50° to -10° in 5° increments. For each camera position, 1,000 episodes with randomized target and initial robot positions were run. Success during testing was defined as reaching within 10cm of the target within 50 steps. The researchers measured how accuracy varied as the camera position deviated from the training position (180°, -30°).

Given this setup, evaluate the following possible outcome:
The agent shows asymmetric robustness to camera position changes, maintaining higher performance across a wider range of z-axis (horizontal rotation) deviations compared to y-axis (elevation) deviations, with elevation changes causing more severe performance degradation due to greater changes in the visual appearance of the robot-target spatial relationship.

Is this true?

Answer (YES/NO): YES